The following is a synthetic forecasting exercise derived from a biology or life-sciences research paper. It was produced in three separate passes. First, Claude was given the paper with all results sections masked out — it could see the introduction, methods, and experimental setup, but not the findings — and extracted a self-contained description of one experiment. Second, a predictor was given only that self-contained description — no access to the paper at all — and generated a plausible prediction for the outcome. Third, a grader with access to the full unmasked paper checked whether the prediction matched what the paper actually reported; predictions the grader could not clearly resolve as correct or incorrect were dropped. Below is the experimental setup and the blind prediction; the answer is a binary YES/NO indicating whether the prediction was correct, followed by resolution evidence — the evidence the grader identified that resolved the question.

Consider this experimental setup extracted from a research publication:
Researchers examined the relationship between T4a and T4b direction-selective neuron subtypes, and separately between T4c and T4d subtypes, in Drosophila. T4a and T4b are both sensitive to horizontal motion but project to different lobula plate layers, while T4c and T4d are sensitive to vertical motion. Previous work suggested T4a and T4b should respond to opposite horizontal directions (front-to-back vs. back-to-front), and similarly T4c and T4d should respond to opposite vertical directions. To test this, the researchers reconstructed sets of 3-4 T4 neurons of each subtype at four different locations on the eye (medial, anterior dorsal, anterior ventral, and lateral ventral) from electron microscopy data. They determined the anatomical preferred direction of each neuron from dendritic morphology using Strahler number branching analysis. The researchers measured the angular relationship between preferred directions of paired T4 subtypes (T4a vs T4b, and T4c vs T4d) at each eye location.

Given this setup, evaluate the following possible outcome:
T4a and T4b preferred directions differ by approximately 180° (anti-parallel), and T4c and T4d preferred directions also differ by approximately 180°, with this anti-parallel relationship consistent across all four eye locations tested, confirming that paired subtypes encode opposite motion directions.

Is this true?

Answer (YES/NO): YES